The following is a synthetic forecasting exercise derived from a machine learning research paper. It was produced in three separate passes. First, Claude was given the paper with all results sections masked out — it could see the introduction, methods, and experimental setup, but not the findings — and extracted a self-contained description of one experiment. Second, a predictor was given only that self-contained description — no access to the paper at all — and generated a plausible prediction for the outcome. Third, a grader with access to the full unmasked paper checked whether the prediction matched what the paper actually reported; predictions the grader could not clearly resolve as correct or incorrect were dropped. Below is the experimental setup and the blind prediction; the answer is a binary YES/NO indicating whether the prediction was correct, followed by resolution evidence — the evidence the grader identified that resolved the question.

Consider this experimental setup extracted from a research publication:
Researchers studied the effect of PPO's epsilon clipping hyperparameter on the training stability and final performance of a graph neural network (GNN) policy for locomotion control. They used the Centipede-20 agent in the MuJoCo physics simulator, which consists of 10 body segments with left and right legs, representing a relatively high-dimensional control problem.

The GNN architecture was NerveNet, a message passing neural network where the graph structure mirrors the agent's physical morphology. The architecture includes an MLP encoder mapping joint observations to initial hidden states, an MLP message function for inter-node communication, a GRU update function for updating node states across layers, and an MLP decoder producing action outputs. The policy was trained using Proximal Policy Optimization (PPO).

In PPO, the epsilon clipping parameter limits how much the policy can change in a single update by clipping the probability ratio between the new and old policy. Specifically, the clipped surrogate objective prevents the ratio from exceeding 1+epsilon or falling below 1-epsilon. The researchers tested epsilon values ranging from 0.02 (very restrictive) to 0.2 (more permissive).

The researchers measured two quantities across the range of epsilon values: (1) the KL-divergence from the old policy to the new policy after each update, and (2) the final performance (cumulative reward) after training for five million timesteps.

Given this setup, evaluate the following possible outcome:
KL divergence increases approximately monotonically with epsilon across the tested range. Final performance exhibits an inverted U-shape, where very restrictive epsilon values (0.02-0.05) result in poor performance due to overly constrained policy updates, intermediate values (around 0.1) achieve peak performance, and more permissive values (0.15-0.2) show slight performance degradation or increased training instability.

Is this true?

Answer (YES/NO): YES